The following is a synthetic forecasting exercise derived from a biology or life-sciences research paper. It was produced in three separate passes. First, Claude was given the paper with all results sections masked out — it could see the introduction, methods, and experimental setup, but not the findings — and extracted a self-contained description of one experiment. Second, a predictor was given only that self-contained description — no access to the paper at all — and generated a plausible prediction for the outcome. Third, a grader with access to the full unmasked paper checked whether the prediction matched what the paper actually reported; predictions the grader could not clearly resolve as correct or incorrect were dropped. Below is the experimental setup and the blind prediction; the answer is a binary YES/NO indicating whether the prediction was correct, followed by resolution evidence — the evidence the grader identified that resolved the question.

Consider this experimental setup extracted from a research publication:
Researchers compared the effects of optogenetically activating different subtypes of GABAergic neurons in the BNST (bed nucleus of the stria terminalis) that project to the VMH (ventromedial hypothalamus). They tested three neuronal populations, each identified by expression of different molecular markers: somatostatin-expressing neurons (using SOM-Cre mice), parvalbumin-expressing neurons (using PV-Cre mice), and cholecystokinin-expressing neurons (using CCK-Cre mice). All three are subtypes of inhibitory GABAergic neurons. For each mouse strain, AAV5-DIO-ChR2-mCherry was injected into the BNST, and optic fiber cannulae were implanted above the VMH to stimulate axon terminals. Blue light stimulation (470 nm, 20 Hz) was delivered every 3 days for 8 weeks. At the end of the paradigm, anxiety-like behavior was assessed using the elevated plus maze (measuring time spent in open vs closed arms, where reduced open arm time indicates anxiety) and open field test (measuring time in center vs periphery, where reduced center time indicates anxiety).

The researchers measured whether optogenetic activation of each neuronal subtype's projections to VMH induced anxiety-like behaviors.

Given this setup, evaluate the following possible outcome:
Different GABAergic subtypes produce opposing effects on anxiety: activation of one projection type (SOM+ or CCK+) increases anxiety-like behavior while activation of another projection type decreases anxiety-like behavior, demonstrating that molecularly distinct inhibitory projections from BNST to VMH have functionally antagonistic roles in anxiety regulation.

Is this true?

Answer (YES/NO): NO